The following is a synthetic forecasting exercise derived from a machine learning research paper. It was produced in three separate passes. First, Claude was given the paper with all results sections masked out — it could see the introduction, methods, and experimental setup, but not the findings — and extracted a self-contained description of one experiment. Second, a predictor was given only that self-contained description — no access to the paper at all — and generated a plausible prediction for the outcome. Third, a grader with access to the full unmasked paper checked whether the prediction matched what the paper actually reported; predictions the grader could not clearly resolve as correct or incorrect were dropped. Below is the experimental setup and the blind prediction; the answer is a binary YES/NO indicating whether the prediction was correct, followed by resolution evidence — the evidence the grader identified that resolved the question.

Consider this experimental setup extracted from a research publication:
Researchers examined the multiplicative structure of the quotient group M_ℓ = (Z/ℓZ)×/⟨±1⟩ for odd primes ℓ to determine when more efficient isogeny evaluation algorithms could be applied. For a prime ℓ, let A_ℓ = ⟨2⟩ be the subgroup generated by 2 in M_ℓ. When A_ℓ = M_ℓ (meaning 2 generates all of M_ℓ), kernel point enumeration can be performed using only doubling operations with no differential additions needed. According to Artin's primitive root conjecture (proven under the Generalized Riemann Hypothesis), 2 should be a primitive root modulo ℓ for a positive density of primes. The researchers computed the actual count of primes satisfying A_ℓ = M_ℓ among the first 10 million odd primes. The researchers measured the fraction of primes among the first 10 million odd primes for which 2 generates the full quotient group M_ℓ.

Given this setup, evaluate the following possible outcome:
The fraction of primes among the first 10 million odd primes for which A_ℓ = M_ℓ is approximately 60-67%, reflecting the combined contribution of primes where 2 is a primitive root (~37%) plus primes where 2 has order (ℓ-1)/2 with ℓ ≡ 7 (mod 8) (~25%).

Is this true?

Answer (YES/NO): NO